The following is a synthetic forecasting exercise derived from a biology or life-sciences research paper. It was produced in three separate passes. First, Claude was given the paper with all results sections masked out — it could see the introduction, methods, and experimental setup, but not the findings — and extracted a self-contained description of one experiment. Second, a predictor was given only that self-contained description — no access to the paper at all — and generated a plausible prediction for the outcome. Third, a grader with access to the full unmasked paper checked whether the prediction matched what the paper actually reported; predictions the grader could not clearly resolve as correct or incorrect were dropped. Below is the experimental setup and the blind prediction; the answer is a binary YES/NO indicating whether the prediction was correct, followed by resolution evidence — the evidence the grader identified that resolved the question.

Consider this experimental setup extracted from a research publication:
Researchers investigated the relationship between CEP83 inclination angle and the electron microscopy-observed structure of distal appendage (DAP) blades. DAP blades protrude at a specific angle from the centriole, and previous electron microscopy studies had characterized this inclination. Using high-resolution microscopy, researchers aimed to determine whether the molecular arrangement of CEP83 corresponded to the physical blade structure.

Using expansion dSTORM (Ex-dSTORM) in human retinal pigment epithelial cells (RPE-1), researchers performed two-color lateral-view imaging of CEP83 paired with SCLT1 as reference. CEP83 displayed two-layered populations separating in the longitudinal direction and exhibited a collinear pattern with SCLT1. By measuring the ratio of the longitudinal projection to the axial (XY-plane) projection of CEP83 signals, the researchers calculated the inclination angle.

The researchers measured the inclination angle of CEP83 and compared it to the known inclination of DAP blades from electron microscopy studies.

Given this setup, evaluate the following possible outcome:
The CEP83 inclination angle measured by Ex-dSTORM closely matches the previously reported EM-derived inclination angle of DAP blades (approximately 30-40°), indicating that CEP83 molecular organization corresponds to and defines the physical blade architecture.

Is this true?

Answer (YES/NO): NO